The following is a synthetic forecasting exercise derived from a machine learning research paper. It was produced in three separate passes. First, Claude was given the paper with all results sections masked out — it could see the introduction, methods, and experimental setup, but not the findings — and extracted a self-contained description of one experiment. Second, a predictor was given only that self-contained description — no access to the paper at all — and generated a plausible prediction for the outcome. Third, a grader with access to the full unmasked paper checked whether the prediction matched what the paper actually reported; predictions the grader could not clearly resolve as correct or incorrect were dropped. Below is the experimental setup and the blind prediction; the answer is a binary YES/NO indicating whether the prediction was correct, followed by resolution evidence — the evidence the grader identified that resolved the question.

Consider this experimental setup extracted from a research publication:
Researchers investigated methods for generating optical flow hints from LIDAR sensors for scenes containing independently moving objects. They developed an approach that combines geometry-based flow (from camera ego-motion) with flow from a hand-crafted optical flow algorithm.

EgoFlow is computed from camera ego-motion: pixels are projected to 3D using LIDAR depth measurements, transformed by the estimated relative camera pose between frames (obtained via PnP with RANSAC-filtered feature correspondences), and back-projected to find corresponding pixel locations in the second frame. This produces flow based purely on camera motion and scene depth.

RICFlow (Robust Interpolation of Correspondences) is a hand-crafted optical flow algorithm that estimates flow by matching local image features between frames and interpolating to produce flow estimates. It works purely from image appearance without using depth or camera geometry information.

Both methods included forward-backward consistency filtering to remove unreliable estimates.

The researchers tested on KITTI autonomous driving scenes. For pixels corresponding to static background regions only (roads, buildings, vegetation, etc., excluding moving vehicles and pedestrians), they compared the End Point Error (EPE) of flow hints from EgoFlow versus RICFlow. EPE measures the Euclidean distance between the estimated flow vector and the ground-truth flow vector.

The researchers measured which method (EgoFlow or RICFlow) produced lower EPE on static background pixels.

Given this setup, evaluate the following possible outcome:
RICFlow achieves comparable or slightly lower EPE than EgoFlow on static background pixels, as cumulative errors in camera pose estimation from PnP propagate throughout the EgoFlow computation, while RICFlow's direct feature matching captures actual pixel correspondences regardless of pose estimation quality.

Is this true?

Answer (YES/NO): NO